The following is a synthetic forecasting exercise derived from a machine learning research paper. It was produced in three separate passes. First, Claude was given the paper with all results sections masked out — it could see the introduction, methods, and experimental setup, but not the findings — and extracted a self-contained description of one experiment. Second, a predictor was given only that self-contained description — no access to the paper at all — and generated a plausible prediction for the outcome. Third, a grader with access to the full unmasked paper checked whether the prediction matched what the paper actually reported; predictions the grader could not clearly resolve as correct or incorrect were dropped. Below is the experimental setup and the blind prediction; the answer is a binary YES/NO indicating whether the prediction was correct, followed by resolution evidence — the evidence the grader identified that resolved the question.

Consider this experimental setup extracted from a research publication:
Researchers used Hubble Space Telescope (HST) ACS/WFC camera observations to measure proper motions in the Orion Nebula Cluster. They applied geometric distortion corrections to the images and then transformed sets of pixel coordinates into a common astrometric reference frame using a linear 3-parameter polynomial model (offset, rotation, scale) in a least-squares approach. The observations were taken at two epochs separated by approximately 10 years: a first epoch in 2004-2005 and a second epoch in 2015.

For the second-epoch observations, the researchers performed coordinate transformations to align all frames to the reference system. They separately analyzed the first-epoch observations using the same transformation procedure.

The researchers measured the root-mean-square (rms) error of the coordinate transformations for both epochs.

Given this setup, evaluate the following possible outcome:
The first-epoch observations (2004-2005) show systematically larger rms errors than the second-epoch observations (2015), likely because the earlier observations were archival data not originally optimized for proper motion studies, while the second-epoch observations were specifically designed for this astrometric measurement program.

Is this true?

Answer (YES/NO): NO